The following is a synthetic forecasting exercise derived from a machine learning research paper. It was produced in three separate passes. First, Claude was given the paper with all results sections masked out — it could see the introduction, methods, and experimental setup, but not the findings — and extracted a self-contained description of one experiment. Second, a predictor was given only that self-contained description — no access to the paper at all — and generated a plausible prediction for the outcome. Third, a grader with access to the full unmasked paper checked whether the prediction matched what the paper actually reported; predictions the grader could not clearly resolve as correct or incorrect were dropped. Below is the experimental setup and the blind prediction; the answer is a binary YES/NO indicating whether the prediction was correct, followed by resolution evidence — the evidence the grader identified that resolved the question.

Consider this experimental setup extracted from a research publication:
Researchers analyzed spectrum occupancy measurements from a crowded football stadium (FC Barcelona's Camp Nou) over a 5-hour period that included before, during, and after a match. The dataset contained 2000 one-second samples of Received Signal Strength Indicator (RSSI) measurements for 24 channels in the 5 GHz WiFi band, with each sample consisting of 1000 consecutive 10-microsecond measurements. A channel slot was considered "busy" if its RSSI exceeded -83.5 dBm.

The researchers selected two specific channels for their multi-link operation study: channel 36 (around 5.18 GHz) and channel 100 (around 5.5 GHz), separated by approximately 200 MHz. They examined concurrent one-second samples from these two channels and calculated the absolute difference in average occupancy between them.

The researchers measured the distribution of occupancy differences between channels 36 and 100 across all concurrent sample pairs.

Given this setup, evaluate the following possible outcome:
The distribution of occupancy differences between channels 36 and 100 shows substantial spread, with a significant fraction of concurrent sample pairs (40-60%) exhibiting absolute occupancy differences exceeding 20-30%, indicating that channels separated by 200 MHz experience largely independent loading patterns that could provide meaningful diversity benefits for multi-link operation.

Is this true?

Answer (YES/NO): NO